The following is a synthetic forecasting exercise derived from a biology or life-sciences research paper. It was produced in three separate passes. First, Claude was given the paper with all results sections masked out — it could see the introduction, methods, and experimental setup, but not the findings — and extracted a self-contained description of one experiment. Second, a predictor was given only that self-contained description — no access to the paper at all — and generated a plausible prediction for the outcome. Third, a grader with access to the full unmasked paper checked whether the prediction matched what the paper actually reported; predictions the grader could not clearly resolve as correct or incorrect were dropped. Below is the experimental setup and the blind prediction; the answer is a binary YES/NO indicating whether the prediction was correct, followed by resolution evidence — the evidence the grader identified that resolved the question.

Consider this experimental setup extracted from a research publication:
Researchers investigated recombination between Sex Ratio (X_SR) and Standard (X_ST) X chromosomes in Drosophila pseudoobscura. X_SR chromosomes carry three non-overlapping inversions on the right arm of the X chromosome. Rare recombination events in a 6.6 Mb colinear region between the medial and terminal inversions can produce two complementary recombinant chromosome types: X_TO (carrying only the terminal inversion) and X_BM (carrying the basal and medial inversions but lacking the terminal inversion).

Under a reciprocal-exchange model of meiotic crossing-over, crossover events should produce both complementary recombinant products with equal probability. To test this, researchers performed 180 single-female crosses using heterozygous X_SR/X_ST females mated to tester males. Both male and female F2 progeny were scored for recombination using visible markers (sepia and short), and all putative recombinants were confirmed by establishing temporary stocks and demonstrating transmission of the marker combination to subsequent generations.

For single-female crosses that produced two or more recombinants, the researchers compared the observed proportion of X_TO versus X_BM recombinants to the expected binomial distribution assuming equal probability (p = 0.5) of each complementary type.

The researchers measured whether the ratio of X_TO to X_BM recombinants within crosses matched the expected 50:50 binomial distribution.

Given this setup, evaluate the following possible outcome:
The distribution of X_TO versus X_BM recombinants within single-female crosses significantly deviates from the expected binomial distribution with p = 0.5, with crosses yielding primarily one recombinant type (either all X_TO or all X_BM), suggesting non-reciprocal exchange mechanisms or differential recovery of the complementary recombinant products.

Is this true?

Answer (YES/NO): YES